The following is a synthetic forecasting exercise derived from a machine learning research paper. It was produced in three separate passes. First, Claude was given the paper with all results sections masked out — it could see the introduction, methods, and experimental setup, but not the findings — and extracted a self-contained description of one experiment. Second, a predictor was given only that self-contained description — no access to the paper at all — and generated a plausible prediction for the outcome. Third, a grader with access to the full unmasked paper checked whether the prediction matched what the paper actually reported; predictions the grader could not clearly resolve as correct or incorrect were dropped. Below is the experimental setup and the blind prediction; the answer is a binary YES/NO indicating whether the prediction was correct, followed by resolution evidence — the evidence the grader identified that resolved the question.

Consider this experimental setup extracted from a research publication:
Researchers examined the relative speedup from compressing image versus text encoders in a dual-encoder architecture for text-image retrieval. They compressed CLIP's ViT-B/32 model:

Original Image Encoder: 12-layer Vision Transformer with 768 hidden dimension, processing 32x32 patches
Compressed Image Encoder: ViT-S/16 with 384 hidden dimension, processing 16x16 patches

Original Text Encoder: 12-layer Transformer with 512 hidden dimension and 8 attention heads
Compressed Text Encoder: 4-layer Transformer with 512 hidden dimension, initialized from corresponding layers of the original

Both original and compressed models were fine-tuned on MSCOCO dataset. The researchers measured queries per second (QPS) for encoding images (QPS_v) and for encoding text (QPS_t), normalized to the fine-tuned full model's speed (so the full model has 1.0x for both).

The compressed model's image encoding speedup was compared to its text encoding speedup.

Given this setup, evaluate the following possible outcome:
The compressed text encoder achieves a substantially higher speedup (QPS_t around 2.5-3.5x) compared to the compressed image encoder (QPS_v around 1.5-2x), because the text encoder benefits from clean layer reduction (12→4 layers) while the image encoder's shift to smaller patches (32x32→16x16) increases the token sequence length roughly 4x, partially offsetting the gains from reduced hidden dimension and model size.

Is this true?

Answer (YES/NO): YES